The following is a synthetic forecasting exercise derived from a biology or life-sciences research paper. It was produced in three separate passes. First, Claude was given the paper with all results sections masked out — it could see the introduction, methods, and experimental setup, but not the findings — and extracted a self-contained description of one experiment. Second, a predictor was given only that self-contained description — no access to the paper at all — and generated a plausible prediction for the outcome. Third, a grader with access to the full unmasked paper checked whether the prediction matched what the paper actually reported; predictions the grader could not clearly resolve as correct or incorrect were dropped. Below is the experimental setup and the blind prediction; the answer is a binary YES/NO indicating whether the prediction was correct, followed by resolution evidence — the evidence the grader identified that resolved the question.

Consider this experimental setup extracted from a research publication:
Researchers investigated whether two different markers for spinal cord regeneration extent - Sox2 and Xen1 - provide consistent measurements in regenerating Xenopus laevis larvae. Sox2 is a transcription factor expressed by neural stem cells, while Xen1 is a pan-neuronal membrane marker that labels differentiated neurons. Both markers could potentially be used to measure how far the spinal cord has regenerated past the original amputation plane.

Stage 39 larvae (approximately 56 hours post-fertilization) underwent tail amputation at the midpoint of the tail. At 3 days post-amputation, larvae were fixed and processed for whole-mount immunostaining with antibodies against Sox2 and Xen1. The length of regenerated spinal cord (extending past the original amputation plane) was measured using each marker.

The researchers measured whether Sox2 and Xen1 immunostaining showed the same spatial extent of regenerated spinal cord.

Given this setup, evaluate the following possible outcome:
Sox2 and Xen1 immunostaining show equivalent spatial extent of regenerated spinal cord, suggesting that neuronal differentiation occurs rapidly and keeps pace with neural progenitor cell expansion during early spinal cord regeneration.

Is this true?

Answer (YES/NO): YES